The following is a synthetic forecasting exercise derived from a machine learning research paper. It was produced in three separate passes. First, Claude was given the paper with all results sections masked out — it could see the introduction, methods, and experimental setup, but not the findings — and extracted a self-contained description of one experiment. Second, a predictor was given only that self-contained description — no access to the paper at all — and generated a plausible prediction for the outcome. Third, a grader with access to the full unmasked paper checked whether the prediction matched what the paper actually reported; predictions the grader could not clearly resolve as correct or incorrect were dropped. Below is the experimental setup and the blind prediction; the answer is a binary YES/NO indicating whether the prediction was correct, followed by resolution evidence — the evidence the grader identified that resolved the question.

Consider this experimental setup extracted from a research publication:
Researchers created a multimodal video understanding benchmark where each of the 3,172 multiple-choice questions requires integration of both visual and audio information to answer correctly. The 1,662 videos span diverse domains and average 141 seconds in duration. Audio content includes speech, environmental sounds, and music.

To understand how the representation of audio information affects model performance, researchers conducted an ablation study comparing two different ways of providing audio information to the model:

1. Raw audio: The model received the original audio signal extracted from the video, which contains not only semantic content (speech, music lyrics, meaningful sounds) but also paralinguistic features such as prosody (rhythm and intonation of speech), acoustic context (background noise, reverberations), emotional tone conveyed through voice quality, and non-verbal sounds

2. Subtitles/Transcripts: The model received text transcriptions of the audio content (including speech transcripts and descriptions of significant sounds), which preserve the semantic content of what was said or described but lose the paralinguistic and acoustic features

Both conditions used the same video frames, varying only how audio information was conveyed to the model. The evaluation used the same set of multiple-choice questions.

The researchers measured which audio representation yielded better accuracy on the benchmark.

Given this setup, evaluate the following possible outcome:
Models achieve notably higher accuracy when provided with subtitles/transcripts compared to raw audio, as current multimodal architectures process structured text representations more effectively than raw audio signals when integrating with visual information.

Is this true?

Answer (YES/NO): NO